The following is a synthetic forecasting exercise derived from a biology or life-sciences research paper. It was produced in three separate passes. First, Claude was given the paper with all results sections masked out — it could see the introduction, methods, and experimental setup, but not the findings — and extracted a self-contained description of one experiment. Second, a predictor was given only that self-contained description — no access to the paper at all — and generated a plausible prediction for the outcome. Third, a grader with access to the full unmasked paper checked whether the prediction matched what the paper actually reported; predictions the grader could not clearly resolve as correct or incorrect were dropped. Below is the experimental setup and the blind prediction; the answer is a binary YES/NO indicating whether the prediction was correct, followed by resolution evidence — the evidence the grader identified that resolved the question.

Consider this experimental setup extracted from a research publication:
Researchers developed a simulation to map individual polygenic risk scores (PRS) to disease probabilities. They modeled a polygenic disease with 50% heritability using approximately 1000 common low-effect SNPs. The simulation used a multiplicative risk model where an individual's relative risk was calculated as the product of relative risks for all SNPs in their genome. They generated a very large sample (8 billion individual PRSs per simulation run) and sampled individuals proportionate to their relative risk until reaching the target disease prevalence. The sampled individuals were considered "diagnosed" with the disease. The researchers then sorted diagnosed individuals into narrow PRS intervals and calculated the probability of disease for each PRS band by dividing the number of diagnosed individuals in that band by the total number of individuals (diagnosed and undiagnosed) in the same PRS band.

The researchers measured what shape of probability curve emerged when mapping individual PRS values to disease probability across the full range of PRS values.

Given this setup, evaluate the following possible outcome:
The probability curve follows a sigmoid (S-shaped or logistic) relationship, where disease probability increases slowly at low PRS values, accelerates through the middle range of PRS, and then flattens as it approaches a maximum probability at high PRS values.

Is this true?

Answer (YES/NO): YES